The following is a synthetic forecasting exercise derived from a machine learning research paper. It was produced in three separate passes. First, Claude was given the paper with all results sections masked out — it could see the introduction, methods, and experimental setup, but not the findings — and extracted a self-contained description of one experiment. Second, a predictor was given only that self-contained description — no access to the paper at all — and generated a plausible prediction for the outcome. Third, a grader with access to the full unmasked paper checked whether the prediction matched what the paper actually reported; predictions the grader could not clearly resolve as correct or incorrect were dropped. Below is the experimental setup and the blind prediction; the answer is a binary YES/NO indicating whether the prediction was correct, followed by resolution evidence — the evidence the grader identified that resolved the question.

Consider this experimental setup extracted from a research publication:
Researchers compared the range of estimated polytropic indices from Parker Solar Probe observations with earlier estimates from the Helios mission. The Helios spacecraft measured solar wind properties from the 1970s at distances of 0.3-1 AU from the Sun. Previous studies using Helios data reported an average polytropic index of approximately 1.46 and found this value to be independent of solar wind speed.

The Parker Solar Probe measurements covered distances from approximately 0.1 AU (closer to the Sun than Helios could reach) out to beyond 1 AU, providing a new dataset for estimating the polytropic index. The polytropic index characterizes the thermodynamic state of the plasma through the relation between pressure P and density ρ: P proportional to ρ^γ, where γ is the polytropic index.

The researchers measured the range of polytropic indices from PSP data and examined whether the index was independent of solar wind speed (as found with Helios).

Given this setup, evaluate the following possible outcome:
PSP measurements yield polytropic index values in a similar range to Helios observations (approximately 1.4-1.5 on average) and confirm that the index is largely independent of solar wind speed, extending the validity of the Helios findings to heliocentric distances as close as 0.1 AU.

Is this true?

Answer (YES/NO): NO